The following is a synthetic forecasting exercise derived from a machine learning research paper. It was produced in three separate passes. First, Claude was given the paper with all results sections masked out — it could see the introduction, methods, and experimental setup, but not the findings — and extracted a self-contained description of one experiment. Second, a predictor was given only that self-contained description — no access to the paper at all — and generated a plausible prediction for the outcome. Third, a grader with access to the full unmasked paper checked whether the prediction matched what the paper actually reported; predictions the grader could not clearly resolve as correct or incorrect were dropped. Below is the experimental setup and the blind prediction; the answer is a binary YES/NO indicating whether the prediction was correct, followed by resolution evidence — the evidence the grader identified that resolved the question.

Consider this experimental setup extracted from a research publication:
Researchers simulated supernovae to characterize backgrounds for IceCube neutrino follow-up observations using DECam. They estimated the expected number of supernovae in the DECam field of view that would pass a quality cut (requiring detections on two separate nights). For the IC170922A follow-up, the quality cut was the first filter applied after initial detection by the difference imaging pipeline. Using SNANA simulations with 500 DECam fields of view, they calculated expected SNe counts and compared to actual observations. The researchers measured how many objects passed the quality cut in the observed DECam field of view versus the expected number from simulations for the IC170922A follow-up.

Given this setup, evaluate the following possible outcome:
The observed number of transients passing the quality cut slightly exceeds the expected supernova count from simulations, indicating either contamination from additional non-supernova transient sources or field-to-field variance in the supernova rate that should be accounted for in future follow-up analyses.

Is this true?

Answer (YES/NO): NO